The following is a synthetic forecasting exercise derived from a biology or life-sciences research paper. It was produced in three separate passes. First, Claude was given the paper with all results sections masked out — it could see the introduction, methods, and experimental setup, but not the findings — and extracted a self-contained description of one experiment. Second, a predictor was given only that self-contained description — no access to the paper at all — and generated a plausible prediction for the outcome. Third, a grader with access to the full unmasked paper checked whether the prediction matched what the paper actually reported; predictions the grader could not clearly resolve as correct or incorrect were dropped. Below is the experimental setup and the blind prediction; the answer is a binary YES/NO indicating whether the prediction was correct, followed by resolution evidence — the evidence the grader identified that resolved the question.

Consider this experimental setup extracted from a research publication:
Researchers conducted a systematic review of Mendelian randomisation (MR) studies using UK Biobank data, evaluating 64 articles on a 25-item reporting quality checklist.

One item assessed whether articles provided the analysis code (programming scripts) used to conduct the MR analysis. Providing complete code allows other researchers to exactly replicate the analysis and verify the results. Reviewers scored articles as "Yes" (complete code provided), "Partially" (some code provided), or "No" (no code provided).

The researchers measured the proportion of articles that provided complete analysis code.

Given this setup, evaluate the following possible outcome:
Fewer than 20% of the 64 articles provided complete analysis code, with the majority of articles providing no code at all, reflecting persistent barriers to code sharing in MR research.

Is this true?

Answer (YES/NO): YES